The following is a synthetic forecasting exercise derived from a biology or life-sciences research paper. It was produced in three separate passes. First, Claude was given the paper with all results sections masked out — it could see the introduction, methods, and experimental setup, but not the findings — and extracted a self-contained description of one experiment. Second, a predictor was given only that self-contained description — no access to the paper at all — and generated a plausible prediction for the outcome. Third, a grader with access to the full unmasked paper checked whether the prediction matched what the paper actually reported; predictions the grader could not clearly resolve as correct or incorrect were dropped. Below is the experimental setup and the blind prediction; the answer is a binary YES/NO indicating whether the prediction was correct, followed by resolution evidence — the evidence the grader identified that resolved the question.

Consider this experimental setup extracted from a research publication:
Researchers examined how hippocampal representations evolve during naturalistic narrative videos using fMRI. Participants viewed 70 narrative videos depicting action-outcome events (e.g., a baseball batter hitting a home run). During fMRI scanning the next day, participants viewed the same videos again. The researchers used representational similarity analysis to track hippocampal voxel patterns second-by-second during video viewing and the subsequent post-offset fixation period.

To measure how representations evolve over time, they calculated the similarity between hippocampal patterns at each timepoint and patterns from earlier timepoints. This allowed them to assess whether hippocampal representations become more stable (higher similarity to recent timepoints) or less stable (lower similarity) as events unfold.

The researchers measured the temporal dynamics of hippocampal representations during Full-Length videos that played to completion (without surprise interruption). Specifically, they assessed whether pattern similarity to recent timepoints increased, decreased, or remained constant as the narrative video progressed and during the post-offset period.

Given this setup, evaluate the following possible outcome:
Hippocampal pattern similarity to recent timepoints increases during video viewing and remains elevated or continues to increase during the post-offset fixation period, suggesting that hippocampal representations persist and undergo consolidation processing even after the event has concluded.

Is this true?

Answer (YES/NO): YES